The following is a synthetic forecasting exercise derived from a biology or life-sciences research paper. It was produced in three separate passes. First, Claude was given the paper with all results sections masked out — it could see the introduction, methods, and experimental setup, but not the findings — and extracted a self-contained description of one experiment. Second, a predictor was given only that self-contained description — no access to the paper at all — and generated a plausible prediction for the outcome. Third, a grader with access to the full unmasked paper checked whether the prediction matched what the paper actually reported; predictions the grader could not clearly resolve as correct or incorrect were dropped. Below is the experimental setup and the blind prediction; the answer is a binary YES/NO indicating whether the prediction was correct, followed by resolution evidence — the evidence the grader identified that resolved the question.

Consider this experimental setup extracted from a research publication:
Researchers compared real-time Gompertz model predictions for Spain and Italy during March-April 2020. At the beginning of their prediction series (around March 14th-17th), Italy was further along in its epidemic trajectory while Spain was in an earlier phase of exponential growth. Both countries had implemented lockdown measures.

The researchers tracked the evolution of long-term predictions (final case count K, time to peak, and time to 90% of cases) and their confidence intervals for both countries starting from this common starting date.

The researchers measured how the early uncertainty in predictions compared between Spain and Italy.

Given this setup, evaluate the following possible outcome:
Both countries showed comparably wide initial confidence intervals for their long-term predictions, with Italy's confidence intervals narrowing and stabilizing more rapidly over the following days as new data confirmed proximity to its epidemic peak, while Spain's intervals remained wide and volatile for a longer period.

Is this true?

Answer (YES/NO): NO